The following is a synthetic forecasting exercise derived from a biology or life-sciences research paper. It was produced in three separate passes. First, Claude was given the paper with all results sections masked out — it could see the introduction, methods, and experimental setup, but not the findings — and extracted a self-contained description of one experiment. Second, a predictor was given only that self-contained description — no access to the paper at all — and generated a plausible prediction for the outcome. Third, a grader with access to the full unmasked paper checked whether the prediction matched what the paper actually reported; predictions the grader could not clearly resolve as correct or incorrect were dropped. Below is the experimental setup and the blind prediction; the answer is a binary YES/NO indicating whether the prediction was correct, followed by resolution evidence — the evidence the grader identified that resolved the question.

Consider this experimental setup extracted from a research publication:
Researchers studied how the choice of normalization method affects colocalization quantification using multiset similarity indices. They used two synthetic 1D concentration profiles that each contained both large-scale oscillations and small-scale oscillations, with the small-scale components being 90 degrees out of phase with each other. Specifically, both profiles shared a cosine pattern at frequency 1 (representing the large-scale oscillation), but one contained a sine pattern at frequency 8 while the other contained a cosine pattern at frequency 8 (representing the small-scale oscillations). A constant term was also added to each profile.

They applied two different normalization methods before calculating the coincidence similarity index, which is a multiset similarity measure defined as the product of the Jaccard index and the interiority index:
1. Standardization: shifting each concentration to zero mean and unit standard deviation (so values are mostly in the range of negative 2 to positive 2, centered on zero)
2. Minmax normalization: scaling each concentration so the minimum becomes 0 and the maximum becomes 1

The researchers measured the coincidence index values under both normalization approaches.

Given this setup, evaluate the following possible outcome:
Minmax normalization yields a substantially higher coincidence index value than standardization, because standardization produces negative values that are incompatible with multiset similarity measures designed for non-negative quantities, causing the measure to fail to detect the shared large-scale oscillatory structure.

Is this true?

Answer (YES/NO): NO